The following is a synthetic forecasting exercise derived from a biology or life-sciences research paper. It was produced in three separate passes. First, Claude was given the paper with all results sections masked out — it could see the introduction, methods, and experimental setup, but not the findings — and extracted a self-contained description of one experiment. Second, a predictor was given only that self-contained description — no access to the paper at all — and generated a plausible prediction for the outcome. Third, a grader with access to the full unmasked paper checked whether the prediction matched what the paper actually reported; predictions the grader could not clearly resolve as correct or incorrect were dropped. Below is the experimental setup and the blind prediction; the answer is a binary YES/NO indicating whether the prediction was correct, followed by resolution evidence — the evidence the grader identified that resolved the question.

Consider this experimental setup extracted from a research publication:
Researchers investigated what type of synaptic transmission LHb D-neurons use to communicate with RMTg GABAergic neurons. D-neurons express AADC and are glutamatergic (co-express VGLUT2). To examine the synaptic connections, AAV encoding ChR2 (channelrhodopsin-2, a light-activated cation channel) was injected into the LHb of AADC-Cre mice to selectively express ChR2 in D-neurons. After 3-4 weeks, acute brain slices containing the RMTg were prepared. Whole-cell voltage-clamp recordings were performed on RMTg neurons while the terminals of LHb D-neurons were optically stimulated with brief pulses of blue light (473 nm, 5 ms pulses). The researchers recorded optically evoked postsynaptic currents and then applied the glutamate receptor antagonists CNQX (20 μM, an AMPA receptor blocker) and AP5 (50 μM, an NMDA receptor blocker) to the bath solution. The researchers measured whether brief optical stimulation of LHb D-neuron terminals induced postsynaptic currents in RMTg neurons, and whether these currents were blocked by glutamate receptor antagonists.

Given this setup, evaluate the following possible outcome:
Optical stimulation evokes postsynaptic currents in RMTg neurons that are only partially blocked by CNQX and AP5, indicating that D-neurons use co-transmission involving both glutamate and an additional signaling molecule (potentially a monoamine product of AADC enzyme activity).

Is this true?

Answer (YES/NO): NO